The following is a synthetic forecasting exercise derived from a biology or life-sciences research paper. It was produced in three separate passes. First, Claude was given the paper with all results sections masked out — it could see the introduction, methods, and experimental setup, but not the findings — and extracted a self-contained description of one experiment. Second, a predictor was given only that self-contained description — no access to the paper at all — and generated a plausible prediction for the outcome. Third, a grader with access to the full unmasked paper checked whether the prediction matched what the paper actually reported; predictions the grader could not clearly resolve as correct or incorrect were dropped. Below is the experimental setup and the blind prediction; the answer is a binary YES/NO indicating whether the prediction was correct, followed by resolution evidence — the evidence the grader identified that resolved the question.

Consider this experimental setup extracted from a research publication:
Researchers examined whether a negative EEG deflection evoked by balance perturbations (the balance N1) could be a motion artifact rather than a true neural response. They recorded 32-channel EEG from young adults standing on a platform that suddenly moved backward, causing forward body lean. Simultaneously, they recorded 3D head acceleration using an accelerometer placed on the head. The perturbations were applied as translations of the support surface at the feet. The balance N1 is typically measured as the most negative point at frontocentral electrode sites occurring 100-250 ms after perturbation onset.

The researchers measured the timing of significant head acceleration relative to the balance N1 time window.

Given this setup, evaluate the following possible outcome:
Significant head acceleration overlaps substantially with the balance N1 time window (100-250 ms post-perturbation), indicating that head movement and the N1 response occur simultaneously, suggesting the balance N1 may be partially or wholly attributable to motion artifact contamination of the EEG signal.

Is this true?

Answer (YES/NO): NO